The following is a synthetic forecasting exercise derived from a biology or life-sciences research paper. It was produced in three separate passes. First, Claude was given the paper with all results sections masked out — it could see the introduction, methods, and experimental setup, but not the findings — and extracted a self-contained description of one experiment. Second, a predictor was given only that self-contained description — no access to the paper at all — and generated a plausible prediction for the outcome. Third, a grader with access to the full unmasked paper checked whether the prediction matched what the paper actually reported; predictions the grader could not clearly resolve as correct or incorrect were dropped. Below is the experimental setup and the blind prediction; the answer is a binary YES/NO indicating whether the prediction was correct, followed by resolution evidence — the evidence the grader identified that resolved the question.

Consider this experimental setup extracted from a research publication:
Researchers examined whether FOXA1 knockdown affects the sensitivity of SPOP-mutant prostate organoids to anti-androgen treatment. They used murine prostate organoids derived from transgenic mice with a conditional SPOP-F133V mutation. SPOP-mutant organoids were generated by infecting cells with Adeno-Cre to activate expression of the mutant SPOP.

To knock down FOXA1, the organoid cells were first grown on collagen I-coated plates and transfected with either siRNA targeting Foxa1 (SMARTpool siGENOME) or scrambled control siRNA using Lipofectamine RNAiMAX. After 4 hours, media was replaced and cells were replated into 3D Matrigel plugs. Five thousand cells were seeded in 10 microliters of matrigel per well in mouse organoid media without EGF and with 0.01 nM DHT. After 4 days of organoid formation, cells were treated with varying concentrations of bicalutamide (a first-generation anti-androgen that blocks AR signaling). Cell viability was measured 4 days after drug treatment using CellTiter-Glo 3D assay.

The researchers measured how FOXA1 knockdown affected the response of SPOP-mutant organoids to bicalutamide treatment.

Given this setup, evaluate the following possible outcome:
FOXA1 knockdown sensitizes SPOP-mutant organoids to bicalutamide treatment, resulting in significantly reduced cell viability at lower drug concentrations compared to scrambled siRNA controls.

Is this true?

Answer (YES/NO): YES